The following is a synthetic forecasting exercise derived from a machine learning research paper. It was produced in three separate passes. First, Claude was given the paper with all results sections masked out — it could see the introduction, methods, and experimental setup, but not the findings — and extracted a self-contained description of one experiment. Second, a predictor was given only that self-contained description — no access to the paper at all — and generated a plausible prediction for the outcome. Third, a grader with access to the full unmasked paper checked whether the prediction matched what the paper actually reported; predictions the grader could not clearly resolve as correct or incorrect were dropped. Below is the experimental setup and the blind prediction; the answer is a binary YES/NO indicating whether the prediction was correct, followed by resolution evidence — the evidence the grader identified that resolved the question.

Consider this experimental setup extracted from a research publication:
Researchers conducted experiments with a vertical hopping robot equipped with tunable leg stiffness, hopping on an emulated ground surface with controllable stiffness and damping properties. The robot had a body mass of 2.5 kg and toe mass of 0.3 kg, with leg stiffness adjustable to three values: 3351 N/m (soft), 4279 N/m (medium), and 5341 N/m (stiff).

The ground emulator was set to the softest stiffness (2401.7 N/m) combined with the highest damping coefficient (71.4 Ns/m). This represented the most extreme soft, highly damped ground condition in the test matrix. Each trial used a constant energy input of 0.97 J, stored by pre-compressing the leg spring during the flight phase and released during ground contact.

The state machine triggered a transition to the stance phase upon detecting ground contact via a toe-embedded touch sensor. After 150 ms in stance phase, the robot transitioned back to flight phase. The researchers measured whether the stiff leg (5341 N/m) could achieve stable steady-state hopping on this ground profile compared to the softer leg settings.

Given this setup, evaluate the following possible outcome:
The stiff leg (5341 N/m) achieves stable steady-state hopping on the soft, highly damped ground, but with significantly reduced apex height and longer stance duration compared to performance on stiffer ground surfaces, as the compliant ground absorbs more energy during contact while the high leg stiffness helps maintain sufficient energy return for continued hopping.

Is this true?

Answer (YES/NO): NO